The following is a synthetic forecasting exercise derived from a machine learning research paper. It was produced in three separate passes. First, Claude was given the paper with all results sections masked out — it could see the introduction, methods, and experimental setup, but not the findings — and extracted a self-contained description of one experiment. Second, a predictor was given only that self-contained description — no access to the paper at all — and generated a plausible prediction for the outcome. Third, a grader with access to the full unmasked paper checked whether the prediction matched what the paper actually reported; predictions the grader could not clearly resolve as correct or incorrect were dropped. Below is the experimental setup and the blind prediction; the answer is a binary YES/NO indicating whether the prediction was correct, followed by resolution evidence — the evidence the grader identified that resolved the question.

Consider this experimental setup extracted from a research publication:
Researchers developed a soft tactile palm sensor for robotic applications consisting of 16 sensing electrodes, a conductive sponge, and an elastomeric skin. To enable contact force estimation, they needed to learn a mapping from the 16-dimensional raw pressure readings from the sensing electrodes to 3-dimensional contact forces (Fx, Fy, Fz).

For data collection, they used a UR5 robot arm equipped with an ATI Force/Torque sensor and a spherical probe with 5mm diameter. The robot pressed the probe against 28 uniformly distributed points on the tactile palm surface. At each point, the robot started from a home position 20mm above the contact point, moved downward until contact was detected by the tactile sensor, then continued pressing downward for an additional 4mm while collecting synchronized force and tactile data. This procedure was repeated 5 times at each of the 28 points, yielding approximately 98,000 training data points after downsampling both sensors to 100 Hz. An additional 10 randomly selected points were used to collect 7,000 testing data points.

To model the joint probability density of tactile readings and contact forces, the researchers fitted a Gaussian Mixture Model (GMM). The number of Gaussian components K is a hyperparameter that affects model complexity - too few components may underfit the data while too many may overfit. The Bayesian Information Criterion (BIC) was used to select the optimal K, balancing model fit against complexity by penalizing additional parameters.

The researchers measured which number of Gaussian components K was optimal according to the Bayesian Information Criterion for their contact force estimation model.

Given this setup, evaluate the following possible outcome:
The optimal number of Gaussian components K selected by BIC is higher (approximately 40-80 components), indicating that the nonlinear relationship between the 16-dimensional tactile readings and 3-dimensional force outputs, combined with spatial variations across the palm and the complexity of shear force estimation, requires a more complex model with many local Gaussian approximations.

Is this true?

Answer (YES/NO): NO